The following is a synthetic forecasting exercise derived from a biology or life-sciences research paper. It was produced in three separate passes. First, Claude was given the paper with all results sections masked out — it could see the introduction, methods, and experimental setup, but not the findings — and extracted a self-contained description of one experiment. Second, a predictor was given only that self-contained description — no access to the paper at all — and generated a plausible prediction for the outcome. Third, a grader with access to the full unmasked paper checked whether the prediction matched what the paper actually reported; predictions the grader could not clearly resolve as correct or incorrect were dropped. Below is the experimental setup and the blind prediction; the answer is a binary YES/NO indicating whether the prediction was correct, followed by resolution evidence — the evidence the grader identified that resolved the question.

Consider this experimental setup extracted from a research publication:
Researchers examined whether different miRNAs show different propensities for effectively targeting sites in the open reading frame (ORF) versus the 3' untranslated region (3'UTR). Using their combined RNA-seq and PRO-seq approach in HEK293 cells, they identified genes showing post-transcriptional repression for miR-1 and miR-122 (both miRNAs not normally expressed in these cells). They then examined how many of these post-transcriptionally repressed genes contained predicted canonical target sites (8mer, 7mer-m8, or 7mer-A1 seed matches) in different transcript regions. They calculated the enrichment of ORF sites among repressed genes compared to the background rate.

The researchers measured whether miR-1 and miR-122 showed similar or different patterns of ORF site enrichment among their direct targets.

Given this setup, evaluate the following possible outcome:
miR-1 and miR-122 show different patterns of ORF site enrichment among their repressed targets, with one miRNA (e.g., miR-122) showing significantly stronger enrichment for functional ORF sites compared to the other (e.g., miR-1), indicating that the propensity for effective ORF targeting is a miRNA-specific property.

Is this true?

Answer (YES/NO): YES